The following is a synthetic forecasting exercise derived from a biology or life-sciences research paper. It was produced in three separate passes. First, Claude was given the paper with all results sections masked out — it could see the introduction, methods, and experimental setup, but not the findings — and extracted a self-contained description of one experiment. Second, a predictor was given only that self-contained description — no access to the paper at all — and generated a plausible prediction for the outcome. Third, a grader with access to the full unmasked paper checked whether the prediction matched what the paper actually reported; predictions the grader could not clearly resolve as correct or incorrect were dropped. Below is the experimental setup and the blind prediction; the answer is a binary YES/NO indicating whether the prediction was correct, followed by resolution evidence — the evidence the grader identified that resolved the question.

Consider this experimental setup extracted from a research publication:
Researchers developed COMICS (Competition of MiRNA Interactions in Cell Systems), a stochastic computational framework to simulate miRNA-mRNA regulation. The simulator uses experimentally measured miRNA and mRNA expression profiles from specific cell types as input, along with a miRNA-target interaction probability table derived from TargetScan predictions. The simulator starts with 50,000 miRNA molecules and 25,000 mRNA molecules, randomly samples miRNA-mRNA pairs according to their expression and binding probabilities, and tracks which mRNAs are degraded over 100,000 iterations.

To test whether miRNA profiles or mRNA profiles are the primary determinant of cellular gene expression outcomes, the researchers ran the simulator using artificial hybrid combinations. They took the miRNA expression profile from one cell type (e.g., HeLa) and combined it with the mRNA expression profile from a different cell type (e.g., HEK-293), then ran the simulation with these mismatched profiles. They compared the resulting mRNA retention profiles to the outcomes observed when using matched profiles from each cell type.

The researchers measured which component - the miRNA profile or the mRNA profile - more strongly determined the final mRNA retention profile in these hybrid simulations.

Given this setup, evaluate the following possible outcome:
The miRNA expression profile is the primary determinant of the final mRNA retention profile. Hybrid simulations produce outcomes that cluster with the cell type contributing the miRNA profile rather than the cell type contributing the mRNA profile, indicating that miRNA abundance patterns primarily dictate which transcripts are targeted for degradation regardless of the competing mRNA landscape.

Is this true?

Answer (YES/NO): YES